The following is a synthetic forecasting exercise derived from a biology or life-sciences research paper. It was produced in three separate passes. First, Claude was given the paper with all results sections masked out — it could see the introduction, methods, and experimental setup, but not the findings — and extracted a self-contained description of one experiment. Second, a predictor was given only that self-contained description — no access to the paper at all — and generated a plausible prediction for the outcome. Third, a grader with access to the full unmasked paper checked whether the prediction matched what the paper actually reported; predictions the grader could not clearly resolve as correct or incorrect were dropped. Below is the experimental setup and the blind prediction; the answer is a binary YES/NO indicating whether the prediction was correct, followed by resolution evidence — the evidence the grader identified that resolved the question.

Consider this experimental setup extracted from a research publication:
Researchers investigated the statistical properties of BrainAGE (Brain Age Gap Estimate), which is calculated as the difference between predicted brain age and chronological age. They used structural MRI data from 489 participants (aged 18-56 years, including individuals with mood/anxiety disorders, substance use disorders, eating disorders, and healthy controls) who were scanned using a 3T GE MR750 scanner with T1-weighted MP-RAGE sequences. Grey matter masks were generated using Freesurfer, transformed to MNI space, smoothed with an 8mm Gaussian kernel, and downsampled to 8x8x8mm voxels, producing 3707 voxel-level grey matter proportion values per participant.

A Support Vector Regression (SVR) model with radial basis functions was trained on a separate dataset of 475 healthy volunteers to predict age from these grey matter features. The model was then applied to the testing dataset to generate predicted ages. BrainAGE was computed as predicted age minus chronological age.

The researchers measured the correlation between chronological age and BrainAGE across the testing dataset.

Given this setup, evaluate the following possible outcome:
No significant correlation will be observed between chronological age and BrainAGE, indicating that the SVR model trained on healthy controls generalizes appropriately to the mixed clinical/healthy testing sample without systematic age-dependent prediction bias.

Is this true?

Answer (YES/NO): NO